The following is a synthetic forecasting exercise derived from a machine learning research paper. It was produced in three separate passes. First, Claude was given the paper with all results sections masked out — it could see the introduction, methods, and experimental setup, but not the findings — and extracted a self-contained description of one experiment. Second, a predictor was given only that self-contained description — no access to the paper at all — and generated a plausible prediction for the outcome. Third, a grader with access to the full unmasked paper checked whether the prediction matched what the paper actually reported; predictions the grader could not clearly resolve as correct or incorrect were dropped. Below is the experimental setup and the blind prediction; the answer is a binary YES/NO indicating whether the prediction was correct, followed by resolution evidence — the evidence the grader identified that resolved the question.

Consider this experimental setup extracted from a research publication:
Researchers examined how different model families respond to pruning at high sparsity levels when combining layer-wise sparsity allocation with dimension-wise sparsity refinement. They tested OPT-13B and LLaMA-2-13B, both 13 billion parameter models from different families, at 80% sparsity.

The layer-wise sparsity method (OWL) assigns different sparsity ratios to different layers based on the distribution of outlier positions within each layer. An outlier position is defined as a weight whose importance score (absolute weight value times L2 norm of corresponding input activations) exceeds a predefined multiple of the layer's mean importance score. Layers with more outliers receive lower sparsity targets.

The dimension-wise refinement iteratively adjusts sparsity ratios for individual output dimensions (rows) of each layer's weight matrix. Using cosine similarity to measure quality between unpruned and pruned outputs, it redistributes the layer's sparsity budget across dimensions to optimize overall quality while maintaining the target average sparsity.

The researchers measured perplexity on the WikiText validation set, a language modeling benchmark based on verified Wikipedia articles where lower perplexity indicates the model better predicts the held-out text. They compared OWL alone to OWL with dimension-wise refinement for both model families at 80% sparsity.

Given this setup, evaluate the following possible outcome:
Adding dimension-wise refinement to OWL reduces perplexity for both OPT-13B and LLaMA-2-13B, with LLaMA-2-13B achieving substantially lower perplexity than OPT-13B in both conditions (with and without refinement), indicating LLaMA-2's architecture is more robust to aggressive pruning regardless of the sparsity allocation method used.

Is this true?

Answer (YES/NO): YES